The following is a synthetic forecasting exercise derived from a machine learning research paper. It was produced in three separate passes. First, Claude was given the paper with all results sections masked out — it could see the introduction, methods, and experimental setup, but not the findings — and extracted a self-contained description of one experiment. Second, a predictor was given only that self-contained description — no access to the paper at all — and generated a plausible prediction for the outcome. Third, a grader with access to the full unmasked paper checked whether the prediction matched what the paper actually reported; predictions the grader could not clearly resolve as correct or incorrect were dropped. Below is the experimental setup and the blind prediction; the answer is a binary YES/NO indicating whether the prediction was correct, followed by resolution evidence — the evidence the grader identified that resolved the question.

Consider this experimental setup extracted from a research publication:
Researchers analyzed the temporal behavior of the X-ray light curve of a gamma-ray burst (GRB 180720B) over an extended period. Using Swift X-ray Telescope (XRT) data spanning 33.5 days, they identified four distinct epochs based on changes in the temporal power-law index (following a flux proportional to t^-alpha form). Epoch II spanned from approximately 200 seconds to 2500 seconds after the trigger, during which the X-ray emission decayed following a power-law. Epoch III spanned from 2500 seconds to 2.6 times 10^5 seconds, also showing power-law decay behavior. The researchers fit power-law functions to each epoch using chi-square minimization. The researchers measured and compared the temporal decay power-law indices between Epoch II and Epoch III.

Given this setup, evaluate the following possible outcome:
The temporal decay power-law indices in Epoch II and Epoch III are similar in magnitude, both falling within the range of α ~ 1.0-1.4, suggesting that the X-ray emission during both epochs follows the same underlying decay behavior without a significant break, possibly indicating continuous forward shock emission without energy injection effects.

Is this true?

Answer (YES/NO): NO